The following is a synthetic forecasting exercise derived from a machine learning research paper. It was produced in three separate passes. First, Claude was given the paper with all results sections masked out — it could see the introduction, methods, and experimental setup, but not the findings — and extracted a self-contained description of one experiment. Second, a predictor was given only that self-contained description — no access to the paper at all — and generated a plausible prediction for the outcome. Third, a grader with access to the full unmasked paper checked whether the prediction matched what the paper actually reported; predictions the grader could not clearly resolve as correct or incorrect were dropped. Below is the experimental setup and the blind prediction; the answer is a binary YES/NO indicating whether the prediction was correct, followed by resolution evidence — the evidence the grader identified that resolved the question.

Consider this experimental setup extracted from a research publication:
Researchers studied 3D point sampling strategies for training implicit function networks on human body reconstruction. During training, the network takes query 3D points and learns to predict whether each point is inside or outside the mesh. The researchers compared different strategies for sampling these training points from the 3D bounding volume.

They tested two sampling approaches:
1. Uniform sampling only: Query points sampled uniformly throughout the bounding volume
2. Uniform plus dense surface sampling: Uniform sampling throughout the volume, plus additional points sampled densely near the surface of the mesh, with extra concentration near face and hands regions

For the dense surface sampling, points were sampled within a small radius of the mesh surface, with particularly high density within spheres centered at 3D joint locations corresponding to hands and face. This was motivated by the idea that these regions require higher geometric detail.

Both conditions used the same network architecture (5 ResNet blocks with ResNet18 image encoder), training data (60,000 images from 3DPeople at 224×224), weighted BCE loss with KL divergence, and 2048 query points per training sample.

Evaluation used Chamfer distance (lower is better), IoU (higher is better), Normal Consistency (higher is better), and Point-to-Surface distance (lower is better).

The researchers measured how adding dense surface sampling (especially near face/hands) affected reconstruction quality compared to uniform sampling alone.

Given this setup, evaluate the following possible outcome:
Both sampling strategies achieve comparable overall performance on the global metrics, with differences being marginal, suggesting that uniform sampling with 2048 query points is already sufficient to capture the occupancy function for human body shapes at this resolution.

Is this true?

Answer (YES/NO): NO